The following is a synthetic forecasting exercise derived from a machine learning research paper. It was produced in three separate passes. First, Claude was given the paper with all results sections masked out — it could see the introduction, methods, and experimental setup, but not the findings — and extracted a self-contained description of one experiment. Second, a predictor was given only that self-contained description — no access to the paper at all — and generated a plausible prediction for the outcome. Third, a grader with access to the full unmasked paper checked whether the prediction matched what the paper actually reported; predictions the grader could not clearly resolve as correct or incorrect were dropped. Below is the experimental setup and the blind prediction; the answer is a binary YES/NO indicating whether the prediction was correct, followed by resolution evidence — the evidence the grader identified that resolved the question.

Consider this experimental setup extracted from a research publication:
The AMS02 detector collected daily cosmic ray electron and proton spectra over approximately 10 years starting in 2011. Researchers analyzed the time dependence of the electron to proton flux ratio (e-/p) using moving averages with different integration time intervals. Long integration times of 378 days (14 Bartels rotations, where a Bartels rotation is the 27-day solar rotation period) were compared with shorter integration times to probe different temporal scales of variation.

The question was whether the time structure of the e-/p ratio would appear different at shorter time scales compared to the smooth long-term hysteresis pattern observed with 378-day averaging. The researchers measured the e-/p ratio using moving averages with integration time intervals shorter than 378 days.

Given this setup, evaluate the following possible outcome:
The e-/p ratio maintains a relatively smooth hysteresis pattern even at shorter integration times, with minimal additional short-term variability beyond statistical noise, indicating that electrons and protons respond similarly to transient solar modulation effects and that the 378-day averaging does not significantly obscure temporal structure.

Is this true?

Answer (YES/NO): NO